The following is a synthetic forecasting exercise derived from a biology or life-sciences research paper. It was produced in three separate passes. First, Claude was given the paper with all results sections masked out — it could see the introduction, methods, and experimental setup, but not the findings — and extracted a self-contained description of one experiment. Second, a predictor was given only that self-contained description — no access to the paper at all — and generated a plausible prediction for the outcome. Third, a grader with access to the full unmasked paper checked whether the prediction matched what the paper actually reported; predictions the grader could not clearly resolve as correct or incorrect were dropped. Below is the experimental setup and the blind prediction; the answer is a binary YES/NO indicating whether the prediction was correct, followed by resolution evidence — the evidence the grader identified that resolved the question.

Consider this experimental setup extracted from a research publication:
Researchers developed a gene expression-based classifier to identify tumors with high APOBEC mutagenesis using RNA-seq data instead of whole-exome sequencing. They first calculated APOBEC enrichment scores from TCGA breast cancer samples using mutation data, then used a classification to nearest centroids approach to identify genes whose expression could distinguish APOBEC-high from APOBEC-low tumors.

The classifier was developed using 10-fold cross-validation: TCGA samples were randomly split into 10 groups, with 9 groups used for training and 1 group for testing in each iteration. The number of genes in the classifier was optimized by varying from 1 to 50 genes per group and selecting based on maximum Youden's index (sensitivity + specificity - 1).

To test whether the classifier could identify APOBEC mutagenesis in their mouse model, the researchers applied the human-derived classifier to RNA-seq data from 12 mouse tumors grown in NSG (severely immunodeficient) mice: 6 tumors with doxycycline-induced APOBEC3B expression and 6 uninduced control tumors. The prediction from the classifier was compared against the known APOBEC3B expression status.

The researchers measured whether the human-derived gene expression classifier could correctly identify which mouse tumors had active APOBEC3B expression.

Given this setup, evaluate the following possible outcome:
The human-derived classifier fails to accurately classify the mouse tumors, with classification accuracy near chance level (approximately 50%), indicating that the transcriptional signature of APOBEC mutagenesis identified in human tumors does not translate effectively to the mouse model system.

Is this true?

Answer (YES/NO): NO